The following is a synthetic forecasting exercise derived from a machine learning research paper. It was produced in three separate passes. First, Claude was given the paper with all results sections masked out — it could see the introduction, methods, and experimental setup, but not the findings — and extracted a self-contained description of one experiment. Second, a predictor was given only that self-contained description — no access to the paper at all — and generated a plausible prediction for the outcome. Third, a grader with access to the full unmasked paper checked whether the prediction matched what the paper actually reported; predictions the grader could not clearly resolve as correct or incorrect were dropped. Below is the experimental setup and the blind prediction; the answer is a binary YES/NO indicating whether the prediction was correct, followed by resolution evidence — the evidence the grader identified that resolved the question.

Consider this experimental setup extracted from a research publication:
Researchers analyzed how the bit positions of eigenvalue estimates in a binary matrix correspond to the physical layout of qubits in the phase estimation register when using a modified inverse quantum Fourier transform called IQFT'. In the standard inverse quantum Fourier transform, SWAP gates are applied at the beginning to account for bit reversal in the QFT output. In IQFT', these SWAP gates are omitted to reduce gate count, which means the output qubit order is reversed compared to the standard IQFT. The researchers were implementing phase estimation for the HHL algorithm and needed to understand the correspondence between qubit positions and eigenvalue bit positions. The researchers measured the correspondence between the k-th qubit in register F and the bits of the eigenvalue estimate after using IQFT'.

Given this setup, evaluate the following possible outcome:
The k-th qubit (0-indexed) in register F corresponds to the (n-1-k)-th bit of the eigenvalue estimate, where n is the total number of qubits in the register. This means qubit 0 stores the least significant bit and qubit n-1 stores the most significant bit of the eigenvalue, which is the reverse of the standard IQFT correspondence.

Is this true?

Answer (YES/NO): NO